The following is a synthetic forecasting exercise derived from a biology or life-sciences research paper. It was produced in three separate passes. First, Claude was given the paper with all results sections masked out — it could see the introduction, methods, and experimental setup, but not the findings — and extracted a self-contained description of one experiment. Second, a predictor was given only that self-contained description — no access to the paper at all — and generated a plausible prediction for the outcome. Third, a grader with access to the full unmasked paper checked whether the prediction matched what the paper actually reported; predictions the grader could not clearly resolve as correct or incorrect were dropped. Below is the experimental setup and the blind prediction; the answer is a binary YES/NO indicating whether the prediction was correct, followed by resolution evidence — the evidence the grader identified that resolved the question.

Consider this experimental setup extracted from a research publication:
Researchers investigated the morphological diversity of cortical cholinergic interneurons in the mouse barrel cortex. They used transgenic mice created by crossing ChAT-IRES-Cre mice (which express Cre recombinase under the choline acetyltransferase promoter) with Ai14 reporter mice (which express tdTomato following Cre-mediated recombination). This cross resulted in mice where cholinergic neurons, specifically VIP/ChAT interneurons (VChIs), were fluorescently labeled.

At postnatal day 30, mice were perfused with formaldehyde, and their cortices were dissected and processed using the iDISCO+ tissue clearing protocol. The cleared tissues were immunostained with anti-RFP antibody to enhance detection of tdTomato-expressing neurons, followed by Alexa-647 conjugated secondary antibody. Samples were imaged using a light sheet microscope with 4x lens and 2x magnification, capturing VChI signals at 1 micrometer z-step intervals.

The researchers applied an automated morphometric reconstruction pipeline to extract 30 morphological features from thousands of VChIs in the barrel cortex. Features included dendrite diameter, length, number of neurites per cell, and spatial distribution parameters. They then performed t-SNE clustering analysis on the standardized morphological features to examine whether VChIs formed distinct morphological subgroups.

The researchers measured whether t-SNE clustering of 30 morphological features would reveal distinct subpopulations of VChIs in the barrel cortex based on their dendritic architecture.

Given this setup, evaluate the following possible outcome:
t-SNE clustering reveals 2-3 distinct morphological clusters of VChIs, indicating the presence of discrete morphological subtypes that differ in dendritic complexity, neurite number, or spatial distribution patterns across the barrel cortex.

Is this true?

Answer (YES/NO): YES